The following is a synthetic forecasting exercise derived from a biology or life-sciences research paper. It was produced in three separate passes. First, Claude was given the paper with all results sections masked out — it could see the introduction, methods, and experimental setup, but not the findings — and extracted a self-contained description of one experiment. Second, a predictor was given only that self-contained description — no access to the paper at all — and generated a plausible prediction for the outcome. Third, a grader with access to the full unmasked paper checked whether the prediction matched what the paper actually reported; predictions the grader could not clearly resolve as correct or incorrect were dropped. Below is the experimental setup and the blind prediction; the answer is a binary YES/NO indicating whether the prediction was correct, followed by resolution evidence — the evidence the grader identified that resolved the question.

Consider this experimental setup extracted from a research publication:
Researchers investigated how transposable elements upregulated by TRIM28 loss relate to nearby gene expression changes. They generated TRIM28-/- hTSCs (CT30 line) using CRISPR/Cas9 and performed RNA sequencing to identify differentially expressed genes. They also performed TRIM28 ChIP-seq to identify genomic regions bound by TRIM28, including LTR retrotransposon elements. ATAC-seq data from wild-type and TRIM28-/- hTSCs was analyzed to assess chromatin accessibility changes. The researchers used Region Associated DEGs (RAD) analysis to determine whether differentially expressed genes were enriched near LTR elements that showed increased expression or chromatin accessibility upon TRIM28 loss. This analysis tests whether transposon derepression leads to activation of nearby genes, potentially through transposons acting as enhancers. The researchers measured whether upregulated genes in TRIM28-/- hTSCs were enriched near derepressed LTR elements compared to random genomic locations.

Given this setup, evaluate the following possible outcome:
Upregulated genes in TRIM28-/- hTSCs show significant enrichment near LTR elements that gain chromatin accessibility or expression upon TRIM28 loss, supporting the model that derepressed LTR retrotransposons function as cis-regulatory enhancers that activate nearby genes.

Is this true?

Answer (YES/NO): NO